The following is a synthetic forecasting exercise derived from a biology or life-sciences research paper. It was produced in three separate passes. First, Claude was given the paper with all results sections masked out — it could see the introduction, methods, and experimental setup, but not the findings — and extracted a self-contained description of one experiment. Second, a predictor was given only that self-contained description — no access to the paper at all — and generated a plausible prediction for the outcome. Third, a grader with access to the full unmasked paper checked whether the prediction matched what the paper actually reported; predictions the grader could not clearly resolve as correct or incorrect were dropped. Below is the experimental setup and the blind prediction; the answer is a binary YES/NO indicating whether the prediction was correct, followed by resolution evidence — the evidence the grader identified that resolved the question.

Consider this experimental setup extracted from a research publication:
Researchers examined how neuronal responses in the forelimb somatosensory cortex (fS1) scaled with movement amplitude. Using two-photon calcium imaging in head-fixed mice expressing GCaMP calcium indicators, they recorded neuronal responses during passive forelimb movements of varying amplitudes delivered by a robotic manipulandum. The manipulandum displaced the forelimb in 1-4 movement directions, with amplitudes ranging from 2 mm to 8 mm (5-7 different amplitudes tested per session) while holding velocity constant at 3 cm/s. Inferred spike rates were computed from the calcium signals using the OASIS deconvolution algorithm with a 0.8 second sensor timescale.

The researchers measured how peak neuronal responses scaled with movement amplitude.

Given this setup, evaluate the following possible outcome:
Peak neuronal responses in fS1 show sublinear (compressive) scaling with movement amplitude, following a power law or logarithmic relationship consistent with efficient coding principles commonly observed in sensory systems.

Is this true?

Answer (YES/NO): NO